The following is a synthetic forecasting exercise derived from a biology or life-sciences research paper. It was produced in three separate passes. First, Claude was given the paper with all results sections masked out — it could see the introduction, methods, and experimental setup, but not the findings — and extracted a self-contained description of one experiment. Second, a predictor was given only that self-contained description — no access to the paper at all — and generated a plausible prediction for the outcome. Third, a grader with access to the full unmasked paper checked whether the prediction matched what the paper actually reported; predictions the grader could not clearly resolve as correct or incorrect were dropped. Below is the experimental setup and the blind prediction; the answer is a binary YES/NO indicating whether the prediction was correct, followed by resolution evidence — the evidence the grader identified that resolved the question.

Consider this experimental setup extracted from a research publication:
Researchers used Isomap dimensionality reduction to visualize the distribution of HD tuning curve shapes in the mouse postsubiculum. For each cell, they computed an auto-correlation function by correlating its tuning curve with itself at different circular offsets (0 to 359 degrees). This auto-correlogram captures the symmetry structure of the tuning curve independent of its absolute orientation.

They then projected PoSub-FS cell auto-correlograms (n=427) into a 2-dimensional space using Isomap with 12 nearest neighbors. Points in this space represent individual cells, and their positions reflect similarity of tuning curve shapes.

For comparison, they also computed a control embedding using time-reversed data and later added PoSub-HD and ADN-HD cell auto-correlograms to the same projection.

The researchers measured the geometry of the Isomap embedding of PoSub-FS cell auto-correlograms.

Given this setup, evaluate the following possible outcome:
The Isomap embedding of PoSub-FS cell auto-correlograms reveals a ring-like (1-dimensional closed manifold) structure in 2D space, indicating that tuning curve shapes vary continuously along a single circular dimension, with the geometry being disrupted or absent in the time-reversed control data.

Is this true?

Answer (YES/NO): NO